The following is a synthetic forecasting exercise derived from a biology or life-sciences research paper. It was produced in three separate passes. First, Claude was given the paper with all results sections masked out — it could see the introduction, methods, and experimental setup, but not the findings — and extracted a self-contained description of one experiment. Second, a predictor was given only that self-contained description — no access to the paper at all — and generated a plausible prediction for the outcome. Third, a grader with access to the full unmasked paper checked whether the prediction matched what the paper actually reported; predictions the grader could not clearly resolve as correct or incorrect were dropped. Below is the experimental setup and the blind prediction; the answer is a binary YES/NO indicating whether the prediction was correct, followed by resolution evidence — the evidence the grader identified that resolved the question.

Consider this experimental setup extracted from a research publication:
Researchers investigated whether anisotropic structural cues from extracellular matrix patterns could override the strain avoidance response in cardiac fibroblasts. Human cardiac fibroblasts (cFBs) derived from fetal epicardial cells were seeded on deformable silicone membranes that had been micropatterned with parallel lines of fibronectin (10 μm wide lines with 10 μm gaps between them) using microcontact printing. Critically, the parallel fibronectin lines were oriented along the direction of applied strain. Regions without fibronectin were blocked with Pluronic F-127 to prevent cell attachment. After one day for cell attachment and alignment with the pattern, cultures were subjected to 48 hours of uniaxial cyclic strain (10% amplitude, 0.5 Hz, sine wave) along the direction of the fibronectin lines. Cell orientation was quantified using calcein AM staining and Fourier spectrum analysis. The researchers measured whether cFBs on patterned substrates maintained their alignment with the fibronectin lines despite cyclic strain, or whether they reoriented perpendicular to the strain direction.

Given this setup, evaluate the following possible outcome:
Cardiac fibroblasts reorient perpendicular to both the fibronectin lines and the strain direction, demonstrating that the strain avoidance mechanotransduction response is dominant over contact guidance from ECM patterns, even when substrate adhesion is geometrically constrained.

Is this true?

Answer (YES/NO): NO